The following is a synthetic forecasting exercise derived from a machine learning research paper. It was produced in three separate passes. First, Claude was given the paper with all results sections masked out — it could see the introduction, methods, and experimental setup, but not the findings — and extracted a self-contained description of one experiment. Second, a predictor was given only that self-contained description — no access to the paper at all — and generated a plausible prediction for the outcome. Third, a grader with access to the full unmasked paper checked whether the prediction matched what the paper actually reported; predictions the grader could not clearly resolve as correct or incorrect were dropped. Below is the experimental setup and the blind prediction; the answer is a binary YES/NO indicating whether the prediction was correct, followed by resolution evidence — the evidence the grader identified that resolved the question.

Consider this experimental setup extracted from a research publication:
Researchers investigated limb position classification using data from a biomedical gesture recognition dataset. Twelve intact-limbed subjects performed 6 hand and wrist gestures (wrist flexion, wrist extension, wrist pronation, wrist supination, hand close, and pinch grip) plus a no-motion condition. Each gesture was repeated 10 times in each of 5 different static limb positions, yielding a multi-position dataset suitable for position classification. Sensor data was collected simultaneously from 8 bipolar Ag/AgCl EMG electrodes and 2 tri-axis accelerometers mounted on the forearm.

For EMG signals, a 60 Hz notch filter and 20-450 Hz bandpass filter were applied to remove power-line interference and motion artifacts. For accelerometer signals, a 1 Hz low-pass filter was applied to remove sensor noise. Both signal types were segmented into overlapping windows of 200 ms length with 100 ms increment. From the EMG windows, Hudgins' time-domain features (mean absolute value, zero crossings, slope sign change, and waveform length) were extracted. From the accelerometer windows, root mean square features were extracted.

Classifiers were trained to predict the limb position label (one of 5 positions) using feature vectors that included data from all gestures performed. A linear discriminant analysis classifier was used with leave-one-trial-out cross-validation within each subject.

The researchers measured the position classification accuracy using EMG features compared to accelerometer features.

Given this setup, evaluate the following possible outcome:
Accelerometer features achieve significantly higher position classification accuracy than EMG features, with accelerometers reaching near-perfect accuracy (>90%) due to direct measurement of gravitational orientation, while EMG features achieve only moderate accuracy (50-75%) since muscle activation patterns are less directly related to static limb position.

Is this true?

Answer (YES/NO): YES